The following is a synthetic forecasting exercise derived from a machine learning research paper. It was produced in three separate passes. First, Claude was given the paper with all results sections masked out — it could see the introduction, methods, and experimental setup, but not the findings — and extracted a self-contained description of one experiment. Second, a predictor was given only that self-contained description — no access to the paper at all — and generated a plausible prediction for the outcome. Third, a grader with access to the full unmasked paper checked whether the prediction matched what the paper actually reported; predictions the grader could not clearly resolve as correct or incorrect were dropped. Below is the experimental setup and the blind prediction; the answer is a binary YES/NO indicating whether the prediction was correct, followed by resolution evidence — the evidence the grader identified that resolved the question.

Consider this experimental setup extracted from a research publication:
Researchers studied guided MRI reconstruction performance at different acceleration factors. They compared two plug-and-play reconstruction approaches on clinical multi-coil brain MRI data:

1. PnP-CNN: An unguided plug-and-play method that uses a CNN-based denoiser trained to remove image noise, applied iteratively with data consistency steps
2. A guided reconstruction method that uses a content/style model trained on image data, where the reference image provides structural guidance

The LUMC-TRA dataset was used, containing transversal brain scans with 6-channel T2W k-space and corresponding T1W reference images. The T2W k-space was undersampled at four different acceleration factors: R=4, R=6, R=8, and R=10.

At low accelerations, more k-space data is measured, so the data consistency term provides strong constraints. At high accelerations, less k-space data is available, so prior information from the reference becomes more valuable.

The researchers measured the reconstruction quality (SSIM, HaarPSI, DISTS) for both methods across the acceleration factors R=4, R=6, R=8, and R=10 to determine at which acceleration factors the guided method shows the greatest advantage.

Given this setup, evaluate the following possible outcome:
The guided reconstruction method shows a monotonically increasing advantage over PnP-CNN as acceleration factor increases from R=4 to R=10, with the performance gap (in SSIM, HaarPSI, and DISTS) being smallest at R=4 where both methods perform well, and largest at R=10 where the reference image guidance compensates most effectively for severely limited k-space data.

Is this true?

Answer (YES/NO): YES